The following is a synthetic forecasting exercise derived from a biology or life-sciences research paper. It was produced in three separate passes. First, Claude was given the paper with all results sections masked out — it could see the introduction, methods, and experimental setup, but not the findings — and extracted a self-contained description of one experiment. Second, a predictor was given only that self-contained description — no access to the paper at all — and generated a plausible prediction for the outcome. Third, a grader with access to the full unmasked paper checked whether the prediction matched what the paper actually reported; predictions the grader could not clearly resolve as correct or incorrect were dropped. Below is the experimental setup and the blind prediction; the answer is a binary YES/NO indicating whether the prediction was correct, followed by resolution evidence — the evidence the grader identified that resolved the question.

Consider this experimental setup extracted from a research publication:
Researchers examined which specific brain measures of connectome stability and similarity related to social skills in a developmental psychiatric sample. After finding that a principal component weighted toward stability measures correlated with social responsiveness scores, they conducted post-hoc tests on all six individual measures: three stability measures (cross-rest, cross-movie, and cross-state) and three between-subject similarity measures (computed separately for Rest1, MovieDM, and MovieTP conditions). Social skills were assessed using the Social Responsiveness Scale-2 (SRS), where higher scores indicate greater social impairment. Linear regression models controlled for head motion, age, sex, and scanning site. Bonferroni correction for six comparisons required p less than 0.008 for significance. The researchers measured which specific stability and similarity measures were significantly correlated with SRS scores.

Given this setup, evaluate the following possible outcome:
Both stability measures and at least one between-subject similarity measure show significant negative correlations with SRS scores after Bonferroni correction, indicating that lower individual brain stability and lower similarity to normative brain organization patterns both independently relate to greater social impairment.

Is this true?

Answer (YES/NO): NO